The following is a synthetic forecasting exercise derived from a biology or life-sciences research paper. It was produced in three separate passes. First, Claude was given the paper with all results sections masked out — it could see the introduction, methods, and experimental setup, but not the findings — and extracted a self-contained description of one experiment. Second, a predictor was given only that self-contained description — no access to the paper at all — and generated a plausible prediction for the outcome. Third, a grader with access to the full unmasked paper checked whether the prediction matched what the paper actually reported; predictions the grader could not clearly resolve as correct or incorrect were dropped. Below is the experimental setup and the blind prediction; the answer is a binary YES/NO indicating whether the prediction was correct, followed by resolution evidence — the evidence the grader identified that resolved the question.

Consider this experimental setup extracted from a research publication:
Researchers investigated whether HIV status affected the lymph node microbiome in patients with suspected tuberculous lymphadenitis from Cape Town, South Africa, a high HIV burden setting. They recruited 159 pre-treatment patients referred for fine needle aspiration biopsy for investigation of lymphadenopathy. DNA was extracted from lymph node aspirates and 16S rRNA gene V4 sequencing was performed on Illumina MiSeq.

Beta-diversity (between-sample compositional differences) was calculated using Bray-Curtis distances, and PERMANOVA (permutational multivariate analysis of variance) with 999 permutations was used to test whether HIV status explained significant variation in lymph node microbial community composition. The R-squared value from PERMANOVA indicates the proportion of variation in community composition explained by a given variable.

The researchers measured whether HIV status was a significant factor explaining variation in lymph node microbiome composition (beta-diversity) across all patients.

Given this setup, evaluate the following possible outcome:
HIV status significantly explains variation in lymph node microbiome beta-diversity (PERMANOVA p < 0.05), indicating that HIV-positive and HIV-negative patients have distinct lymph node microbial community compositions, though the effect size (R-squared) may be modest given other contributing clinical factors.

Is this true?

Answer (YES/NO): YES